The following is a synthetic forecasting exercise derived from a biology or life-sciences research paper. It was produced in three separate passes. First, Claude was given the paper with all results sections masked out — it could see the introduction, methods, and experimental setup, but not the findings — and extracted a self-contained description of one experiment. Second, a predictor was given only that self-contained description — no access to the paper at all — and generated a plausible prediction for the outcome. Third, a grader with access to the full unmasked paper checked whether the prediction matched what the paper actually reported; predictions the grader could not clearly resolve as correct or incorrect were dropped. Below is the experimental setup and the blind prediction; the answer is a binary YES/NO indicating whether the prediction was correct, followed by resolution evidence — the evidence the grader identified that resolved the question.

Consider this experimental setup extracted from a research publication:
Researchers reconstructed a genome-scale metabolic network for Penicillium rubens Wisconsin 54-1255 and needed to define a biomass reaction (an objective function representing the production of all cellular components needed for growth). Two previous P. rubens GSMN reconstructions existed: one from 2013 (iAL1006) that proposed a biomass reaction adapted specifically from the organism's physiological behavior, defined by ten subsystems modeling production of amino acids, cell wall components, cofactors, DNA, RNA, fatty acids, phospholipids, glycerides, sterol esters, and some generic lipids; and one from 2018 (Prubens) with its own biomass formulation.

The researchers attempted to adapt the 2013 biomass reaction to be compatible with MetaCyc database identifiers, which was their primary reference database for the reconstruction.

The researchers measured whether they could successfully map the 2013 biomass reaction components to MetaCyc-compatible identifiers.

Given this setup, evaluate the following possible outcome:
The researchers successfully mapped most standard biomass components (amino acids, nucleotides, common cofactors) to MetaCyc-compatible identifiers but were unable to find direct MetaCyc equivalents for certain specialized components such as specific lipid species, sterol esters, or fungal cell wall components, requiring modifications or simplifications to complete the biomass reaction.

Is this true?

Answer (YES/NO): NO